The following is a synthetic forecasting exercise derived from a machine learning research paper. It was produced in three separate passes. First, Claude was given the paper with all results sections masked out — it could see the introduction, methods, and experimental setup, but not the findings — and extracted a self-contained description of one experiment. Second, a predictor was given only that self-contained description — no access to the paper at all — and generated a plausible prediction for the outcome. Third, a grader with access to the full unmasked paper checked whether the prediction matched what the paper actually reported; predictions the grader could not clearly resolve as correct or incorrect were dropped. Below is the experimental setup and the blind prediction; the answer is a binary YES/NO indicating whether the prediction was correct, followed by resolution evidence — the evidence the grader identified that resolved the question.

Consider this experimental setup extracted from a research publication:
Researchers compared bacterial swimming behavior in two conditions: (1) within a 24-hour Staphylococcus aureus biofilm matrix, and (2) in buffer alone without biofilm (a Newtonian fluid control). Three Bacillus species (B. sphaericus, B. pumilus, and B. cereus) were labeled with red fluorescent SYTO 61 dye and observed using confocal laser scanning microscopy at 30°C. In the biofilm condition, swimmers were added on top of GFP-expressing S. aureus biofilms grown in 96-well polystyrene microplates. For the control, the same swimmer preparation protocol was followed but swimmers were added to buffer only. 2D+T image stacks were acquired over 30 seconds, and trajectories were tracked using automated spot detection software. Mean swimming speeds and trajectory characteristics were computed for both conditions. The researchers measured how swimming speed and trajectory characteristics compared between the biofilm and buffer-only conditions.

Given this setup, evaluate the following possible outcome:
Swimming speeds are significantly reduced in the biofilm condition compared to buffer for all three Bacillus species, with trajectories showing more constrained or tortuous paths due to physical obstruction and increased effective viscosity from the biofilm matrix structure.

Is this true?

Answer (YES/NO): NO